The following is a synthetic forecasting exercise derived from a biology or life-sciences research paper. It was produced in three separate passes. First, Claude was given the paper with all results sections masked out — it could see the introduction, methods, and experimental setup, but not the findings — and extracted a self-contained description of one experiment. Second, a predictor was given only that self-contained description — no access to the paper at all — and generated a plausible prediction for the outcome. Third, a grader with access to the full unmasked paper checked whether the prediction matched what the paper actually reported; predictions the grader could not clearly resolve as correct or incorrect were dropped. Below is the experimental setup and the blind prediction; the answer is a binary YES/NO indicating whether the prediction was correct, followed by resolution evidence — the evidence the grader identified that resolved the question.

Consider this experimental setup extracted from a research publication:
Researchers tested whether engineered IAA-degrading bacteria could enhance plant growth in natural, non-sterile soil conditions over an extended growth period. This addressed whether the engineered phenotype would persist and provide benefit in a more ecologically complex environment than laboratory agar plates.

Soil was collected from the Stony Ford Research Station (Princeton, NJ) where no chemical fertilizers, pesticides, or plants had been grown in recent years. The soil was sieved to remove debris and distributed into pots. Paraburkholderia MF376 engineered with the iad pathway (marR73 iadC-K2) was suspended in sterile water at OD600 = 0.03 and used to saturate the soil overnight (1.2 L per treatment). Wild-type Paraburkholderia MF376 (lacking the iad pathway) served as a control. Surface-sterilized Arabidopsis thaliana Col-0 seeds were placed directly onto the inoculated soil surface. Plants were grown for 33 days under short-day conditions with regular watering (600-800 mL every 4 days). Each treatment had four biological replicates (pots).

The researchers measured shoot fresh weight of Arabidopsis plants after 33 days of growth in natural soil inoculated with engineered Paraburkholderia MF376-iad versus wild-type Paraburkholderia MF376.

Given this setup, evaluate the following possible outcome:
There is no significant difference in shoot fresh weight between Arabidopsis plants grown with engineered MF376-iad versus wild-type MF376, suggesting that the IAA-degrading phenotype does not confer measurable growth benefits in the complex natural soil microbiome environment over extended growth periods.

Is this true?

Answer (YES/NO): NO